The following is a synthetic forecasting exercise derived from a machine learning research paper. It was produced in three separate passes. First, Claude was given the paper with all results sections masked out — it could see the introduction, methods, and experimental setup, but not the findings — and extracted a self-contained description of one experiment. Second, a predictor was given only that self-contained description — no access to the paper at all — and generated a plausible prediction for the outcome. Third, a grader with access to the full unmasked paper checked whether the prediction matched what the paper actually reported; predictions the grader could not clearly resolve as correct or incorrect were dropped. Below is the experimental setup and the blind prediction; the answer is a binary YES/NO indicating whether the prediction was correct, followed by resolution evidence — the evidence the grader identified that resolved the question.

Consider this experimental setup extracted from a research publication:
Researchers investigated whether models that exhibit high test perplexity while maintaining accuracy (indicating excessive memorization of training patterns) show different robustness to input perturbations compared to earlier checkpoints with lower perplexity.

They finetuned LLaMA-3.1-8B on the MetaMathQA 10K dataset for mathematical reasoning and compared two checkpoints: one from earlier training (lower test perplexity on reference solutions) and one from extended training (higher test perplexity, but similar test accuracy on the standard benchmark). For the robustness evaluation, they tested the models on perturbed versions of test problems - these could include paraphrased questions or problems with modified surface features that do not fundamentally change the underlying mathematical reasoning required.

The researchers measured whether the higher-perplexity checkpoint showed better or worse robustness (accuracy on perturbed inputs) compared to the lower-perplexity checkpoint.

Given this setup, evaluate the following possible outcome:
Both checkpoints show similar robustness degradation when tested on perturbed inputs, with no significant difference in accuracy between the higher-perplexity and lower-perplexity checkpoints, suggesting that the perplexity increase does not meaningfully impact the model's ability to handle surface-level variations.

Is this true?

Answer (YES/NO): NO